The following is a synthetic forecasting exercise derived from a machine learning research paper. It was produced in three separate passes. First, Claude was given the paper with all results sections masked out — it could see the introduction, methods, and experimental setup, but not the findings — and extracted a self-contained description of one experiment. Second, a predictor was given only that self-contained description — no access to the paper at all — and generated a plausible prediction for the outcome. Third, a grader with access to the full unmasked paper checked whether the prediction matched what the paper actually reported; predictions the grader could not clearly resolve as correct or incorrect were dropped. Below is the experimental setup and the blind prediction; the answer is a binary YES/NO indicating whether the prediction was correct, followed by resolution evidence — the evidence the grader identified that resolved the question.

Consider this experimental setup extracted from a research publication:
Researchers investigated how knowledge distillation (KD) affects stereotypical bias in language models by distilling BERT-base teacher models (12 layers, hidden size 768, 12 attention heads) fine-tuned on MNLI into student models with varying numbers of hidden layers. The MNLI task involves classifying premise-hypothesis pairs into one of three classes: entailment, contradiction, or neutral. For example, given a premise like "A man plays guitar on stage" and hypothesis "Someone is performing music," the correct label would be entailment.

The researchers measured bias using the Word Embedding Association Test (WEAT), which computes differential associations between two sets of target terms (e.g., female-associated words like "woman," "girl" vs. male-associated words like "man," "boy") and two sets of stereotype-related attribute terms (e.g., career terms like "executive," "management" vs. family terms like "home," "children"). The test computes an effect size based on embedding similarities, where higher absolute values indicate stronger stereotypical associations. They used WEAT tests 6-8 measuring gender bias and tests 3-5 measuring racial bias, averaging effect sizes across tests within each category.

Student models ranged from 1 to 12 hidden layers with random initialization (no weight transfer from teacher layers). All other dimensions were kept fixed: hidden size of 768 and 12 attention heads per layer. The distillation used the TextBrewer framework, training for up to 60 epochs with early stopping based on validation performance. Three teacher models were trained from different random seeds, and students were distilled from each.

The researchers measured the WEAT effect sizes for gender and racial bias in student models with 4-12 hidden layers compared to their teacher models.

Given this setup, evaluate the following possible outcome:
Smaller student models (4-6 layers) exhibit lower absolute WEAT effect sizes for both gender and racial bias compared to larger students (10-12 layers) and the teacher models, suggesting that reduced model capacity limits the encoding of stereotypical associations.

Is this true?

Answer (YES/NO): NO